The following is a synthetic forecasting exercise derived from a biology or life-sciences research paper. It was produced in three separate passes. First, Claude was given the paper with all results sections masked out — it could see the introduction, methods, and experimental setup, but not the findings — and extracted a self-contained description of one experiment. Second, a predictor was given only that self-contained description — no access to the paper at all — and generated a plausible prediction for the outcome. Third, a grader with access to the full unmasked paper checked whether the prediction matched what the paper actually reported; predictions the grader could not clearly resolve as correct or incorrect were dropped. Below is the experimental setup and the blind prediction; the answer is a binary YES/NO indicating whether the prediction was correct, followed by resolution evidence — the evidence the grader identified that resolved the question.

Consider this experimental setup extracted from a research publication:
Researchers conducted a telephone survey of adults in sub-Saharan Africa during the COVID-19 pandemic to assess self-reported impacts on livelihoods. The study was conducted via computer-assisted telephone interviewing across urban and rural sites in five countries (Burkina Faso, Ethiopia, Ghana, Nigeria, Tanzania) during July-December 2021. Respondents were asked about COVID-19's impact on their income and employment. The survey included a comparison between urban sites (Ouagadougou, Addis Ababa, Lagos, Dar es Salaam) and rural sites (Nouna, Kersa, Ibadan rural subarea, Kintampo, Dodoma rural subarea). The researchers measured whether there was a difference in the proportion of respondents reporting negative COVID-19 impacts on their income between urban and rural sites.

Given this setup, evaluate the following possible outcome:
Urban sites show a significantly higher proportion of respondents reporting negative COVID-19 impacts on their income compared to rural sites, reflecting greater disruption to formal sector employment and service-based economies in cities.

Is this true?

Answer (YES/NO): NO